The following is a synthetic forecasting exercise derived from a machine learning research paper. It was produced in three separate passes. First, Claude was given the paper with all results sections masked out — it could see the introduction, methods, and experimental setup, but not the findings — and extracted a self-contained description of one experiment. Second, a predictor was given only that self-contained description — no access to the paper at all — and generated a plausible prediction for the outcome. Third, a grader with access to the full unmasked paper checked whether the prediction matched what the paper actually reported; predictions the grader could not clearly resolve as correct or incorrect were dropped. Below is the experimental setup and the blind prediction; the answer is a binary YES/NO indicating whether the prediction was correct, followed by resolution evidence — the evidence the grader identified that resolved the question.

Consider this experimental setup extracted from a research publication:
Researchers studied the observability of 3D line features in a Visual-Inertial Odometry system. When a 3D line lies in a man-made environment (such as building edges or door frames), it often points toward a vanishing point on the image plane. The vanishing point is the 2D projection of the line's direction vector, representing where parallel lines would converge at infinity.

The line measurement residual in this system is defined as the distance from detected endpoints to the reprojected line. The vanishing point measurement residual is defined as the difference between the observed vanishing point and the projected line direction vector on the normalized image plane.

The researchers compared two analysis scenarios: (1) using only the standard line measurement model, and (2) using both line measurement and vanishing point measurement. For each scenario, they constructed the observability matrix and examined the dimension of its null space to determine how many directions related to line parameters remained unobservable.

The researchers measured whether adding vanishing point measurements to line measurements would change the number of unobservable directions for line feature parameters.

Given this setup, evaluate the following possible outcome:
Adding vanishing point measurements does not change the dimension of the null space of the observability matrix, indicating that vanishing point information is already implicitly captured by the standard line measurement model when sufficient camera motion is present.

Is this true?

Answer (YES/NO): NO